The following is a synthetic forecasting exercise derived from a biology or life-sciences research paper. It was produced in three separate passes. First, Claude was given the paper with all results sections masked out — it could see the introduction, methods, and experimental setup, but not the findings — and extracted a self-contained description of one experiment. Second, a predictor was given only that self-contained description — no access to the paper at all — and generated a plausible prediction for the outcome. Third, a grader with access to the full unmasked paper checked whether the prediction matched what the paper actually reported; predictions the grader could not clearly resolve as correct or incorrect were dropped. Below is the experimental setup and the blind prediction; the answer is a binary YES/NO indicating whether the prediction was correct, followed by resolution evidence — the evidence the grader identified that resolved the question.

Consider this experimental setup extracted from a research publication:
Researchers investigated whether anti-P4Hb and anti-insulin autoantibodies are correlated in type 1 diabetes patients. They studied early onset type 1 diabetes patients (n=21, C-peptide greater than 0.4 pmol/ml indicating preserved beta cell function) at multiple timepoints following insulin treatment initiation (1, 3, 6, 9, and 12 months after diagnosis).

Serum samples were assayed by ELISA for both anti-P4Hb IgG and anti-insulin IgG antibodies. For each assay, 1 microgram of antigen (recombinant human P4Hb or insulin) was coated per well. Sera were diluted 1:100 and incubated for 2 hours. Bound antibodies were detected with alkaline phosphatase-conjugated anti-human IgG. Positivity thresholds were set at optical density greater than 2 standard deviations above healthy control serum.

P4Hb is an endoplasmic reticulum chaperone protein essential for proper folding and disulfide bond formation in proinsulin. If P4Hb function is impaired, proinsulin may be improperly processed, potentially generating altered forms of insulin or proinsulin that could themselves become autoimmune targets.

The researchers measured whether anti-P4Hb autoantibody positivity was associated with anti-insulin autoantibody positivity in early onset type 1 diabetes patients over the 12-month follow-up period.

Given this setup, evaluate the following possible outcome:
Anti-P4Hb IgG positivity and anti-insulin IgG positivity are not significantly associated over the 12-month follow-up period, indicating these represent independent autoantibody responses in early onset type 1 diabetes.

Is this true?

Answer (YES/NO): NO